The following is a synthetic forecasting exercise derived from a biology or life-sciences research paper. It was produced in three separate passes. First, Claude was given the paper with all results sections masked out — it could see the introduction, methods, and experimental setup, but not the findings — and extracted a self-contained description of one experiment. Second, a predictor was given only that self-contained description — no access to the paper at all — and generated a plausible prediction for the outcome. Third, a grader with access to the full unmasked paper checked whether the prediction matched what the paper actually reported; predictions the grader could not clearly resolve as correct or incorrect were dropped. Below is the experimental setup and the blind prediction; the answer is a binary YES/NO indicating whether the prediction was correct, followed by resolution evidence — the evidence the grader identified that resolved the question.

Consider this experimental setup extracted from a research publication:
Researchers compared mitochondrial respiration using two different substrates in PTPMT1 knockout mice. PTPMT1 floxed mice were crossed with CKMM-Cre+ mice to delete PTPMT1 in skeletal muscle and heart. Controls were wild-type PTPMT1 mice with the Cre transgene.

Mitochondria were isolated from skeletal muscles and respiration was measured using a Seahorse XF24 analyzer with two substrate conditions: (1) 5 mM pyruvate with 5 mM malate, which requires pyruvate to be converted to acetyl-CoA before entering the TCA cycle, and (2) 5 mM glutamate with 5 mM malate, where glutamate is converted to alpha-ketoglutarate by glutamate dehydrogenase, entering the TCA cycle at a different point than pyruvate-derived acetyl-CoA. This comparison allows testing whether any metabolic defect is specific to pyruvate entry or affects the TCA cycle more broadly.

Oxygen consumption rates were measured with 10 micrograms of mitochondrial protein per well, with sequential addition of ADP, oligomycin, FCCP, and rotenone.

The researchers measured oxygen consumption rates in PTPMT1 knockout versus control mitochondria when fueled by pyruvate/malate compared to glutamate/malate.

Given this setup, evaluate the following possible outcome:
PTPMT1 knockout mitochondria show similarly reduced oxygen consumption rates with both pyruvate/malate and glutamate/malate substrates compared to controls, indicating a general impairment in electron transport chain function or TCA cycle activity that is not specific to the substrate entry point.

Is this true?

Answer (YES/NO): NO